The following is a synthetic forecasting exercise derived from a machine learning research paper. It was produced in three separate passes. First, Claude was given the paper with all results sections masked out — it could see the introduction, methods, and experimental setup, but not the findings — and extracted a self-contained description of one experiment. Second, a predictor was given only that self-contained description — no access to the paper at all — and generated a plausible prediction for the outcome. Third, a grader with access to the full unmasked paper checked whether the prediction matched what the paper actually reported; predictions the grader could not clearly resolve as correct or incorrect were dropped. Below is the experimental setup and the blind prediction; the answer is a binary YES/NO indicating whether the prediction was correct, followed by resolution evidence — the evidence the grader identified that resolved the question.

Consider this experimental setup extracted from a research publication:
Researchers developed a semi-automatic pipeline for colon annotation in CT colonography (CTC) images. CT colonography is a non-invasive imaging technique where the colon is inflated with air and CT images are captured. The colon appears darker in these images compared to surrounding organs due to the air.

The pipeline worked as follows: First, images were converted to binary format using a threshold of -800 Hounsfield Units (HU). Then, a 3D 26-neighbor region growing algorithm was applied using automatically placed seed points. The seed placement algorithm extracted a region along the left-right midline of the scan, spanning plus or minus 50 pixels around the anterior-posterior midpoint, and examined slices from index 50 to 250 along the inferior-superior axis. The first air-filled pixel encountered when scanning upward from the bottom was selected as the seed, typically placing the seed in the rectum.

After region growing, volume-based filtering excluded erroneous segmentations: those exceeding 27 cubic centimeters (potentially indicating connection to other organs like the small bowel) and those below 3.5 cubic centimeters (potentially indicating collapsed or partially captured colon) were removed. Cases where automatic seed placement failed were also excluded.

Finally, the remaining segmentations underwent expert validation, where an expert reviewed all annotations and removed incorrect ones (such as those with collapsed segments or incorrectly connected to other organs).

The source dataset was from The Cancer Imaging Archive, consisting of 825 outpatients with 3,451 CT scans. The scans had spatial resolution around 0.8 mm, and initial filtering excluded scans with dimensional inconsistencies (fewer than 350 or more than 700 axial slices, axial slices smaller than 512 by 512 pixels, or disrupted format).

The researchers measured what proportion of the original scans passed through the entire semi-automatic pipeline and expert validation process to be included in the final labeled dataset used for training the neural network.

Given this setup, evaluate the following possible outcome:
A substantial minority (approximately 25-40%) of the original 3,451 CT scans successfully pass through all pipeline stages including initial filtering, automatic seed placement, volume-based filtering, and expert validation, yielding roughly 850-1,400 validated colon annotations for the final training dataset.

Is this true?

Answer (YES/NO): NO